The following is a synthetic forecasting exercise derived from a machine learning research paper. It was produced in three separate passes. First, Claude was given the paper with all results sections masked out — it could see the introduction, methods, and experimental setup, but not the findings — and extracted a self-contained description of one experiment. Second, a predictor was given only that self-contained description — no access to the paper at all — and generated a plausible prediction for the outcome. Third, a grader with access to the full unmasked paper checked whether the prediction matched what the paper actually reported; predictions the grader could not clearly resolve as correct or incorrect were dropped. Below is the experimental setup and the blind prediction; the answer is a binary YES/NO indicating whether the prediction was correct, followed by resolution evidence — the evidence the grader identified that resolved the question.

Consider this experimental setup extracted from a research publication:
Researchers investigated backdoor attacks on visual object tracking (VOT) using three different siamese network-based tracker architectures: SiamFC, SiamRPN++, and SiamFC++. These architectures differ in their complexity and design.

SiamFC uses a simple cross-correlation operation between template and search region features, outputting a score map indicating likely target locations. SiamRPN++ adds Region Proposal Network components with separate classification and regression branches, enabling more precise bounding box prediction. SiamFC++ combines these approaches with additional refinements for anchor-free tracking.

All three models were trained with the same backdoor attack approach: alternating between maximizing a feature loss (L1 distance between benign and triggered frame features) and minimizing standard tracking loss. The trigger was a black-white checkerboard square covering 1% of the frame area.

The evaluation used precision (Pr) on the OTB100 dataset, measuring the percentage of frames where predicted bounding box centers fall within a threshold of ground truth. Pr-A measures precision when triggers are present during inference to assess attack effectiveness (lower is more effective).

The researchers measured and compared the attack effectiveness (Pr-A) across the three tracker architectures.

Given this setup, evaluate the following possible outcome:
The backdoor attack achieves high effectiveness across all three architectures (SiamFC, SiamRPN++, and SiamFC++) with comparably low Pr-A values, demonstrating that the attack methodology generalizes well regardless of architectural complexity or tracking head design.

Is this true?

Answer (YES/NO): NO